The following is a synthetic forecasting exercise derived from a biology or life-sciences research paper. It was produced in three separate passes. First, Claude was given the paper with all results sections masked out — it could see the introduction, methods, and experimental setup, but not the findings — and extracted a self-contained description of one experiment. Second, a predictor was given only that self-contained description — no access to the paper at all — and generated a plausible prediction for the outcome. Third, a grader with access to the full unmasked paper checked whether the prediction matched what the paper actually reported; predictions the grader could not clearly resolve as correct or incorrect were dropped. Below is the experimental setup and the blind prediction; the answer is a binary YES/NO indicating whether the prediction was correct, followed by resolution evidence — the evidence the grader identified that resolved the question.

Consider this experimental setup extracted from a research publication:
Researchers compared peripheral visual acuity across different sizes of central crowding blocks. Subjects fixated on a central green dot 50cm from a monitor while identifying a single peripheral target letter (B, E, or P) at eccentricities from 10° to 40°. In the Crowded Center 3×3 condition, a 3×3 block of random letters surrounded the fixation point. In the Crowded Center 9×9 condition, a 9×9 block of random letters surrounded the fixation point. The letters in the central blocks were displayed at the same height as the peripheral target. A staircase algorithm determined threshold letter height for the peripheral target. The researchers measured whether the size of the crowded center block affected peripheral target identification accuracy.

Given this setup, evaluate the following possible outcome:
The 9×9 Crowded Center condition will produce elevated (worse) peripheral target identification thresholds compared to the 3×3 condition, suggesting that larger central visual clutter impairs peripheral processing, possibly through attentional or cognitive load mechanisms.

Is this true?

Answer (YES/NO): NO